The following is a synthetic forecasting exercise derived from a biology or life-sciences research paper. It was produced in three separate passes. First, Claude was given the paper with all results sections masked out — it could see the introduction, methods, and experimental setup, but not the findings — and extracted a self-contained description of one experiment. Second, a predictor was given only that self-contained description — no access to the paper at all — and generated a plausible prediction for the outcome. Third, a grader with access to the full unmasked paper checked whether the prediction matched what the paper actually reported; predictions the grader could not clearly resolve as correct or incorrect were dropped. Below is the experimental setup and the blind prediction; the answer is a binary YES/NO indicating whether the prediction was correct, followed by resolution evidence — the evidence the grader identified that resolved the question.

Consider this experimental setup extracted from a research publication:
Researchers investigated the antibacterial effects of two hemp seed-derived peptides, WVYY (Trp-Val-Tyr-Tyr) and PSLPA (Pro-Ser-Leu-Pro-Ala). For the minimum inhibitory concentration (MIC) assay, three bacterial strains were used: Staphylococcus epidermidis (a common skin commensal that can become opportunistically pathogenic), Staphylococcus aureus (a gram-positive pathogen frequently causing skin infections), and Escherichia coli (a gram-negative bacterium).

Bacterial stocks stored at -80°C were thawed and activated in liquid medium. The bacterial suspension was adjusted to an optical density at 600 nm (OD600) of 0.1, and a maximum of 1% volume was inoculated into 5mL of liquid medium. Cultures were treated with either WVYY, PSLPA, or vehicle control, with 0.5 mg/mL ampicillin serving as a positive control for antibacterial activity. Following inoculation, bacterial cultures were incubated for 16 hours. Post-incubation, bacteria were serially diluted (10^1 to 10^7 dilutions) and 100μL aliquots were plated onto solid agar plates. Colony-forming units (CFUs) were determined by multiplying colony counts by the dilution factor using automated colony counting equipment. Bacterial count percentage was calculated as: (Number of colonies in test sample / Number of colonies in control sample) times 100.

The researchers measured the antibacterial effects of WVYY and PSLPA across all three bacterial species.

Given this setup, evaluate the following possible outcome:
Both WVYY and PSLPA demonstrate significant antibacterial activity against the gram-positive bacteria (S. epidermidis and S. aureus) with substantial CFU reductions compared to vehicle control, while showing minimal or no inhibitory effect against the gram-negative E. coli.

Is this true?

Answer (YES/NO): NO